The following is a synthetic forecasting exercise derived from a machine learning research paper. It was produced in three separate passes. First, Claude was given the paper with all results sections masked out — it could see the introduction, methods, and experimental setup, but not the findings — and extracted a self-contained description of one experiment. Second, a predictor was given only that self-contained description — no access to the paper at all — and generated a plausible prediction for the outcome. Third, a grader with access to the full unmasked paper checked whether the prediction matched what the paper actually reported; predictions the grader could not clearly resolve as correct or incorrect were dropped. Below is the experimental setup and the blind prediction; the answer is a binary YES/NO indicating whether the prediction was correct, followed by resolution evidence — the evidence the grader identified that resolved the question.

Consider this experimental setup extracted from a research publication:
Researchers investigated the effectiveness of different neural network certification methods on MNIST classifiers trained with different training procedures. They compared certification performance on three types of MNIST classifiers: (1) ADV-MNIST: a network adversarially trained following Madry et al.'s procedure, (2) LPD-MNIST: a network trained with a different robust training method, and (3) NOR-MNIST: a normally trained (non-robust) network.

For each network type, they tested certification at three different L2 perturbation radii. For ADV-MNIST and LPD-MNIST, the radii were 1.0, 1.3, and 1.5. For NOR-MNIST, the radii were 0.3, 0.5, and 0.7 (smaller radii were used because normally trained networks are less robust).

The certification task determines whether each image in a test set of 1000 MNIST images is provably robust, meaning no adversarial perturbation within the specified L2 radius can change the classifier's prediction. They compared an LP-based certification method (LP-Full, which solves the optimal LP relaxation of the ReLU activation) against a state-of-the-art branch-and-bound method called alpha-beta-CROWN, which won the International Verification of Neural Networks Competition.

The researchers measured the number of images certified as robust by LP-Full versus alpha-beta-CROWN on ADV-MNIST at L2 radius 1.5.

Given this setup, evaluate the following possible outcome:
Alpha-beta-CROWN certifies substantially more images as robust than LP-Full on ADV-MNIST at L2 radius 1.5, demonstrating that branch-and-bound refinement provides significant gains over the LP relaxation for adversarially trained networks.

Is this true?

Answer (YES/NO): YES